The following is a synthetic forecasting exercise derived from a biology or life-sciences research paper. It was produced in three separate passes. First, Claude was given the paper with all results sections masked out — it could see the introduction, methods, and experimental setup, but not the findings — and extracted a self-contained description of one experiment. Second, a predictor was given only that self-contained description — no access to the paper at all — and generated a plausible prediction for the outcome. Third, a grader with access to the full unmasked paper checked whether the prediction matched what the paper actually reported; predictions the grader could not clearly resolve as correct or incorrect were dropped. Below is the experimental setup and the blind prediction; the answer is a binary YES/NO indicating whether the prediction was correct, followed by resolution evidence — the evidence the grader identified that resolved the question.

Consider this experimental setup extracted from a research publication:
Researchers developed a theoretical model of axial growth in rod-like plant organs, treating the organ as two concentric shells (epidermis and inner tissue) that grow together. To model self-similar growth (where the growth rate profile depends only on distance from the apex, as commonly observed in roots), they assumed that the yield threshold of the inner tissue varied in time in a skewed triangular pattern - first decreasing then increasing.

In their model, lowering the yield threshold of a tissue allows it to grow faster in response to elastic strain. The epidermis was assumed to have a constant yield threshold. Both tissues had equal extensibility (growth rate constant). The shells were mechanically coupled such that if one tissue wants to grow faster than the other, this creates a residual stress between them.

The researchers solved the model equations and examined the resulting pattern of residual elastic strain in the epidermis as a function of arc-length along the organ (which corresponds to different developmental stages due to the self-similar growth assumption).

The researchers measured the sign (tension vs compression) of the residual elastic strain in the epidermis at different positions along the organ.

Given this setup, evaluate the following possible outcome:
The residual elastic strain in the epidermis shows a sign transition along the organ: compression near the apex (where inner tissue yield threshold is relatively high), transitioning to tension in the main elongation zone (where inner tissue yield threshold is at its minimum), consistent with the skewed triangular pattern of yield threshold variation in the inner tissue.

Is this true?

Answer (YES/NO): NO